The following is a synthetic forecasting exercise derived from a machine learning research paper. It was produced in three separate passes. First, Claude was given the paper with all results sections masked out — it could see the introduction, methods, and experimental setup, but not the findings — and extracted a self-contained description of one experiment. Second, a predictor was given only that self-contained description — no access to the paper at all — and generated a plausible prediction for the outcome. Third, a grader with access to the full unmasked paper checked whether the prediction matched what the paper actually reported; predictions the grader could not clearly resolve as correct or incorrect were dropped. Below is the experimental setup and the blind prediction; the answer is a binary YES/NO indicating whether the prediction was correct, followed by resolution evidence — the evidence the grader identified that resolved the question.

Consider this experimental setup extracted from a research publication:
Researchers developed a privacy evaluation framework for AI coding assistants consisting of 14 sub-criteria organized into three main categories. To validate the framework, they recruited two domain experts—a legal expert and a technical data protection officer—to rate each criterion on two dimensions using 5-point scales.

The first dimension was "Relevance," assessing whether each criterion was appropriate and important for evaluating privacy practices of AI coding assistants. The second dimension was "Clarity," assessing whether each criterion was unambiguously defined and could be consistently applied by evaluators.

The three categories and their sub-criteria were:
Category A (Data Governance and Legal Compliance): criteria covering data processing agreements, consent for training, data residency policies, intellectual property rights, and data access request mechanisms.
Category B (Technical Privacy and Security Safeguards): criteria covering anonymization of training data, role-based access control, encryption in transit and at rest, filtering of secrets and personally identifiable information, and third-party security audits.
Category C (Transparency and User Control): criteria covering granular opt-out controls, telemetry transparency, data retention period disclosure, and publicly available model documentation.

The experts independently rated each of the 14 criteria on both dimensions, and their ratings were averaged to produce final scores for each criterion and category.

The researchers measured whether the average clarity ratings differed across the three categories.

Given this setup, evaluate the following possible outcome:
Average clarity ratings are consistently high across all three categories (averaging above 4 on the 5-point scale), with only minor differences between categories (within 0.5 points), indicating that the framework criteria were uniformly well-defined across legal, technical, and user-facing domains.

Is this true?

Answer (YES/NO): YES